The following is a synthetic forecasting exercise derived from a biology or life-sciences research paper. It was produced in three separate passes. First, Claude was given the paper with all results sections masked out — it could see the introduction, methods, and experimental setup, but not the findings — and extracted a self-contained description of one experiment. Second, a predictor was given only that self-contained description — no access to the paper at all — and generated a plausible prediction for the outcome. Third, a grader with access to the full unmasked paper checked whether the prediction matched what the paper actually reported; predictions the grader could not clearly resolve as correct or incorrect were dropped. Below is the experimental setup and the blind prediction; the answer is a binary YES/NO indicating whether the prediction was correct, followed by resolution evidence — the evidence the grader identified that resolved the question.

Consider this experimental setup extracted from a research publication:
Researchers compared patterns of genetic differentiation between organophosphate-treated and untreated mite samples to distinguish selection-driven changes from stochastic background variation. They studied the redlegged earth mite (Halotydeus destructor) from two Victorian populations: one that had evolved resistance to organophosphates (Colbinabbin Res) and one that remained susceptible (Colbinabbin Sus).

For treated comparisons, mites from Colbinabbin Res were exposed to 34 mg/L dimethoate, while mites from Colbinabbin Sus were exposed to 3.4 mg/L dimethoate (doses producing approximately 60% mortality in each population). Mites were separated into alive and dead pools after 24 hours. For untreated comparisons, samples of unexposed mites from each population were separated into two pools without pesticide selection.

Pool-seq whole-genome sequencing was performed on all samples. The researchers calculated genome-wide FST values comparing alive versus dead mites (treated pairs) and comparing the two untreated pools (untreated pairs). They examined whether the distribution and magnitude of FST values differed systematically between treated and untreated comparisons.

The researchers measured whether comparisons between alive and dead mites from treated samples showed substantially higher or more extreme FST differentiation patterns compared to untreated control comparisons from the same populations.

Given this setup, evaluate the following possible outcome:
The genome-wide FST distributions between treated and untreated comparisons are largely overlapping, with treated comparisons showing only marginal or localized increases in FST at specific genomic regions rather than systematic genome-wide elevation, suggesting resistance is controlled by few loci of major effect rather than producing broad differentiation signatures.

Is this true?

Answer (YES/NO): NO